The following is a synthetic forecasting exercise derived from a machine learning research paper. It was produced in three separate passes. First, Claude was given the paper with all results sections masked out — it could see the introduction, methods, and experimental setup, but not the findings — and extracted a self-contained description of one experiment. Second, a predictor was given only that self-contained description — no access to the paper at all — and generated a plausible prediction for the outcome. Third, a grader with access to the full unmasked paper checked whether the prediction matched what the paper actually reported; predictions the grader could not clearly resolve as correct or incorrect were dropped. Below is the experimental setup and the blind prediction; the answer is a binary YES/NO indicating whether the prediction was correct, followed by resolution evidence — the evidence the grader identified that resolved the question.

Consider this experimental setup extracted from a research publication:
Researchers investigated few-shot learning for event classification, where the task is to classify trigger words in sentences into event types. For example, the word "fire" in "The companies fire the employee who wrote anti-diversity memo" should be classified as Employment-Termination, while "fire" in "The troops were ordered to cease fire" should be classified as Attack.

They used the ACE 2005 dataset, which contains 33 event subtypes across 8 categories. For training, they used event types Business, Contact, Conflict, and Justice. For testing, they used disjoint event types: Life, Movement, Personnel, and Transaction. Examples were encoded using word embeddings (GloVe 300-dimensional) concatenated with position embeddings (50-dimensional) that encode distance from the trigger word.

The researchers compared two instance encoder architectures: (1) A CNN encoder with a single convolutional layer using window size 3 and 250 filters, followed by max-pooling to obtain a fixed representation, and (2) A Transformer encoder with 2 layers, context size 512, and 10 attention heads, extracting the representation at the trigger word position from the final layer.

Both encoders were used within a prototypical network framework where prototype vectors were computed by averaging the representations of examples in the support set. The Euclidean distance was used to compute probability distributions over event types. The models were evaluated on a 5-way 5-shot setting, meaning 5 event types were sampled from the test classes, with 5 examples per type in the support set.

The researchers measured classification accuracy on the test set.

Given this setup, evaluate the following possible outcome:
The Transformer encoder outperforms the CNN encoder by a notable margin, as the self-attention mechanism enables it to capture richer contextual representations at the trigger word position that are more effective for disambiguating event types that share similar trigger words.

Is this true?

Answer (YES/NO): YES